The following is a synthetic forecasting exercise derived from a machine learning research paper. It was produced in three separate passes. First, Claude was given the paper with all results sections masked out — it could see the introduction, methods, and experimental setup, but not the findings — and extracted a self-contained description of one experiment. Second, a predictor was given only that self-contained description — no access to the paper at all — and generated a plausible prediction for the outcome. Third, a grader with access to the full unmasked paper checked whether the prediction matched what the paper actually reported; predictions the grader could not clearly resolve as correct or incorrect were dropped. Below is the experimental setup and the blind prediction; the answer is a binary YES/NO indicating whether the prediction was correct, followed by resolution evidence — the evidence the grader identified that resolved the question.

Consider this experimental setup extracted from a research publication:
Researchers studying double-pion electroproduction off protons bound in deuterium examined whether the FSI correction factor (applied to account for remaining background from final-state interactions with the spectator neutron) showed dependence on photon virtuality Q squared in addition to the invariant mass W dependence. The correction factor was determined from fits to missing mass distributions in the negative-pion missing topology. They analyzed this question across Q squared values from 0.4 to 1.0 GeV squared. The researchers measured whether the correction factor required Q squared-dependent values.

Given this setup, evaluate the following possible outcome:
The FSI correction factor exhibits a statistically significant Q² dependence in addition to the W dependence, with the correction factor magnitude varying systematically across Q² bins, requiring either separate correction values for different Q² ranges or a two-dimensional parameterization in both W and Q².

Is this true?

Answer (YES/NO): NO